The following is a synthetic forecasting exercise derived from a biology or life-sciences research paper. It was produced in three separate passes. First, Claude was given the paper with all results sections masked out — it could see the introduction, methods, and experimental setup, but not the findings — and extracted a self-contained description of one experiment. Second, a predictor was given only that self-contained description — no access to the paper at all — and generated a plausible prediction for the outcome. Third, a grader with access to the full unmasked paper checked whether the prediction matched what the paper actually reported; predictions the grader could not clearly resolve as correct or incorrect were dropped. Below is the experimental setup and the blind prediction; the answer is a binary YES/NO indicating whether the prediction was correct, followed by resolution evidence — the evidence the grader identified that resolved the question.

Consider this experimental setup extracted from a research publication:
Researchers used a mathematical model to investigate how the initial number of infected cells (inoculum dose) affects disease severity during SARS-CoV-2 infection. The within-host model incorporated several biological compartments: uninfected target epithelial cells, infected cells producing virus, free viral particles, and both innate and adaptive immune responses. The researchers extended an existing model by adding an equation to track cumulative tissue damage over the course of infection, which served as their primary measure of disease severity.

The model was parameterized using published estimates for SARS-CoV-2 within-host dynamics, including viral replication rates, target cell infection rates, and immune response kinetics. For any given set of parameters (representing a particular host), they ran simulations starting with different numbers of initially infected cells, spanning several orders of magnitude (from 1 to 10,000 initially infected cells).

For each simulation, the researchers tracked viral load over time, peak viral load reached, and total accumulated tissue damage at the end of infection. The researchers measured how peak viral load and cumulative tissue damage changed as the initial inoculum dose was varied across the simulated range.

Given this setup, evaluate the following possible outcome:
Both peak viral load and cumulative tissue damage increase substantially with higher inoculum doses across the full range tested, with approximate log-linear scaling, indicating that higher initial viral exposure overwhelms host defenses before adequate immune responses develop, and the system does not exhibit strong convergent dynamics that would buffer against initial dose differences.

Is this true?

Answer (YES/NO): NO